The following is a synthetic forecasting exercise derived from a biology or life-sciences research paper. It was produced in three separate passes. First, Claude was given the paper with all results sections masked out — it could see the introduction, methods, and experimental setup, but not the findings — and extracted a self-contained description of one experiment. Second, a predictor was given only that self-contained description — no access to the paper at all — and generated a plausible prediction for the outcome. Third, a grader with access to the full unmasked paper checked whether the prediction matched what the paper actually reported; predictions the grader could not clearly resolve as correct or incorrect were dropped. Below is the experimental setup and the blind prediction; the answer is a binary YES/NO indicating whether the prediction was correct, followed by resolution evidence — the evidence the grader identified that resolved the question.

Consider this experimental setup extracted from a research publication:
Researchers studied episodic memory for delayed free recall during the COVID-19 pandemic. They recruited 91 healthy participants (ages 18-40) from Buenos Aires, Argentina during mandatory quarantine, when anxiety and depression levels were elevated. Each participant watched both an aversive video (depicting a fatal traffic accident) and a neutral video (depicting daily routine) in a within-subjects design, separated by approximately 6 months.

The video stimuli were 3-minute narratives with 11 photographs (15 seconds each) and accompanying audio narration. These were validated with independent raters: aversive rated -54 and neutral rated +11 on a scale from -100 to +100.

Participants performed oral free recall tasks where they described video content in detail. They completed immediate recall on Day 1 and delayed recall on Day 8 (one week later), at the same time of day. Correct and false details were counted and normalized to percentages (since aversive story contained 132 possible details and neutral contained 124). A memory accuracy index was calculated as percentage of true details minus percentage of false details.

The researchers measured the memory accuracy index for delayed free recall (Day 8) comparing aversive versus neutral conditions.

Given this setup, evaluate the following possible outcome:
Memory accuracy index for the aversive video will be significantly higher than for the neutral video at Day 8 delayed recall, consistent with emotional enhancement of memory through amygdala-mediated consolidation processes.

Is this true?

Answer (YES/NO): NO